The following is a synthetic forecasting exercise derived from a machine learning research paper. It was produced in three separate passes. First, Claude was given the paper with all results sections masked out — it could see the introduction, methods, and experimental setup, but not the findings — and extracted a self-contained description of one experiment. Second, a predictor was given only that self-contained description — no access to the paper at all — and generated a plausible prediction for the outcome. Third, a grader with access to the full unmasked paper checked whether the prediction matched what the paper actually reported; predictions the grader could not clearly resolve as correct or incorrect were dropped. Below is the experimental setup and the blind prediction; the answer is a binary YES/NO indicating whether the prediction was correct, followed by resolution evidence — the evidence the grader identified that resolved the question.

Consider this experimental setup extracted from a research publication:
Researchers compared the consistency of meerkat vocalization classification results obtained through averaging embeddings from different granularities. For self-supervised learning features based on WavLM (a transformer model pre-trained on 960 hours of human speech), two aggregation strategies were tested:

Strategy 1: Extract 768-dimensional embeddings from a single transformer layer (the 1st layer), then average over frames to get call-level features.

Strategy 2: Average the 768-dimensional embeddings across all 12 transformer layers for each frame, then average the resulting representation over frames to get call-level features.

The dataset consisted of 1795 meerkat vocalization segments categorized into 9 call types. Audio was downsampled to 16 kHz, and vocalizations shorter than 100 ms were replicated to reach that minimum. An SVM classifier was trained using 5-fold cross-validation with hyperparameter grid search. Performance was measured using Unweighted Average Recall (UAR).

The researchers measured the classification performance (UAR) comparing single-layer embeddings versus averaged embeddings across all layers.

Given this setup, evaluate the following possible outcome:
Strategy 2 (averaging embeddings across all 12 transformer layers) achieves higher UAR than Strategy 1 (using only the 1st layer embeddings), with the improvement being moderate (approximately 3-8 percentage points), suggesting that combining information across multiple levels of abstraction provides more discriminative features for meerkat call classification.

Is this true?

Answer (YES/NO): NO